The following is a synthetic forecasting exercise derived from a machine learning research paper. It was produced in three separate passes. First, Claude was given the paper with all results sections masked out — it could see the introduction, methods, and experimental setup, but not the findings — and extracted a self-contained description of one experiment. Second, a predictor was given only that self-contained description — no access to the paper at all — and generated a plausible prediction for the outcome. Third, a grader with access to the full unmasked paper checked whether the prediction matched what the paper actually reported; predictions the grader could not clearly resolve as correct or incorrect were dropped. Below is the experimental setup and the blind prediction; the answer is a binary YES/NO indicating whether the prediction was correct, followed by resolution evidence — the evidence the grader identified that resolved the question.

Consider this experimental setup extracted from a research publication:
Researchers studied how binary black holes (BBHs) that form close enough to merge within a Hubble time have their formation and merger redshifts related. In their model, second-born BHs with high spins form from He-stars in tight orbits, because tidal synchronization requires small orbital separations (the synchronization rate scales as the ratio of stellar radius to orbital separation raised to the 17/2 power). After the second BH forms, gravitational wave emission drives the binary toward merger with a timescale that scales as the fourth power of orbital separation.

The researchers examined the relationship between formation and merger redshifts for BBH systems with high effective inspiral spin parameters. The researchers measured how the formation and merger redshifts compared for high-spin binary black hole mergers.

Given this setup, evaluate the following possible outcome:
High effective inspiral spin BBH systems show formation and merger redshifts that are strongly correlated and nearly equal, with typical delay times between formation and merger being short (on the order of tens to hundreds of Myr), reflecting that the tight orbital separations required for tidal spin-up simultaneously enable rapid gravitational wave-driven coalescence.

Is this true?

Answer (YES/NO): YES